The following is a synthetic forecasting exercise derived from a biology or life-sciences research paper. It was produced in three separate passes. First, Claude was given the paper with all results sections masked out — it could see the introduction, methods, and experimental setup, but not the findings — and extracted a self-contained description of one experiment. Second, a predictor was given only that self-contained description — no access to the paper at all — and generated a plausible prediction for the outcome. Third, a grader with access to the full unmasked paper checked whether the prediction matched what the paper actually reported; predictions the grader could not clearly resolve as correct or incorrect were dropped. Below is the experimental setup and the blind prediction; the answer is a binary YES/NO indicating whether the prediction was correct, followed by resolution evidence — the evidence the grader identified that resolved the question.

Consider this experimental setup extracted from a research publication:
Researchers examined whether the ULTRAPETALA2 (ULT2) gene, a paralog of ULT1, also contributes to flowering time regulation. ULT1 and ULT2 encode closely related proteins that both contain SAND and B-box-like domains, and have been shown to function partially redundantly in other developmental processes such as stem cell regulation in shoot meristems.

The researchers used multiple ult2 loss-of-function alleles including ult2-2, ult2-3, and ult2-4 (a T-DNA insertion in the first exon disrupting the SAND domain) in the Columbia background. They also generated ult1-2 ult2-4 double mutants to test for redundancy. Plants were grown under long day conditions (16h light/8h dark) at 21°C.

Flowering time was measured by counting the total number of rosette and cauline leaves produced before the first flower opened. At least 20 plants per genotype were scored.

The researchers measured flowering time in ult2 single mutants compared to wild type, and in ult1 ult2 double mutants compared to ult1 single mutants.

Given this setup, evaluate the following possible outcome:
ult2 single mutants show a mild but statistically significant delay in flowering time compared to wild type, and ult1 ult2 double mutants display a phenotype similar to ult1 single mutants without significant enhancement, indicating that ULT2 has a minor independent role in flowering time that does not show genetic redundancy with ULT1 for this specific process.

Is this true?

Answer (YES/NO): NO